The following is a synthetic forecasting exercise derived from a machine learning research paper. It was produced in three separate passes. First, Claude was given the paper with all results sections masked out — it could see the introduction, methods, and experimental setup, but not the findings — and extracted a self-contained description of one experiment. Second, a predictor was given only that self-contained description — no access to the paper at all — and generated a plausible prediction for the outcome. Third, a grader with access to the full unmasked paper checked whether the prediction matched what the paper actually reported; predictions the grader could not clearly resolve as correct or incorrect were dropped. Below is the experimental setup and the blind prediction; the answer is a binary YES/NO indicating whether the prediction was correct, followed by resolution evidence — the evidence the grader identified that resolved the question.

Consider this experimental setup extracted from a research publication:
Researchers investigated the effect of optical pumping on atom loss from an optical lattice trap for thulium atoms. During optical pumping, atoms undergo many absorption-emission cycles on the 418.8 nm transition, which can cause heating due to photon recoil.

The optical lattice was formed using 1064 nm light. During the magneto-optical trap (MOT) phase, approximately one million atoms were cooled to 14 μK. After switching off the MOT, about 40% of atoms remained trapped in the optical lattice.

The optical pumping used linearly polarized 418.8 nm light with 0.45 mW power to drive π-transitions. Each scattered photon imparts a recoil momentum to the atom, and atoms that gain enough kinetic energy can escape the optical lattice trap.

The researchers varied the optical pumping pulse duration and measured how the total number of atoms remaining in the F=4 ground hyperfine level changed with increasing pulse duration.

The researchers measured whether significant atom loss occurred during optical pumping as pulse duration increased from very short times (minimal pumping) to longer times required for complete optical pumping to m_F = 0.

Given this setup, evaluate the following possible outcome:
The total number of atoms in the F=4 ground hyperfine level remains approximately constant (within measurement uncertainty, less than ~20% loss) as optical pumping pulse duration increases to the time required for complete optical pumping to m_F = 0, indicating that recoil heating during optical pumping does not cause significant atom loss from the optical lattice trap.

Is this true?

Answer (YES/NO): NO